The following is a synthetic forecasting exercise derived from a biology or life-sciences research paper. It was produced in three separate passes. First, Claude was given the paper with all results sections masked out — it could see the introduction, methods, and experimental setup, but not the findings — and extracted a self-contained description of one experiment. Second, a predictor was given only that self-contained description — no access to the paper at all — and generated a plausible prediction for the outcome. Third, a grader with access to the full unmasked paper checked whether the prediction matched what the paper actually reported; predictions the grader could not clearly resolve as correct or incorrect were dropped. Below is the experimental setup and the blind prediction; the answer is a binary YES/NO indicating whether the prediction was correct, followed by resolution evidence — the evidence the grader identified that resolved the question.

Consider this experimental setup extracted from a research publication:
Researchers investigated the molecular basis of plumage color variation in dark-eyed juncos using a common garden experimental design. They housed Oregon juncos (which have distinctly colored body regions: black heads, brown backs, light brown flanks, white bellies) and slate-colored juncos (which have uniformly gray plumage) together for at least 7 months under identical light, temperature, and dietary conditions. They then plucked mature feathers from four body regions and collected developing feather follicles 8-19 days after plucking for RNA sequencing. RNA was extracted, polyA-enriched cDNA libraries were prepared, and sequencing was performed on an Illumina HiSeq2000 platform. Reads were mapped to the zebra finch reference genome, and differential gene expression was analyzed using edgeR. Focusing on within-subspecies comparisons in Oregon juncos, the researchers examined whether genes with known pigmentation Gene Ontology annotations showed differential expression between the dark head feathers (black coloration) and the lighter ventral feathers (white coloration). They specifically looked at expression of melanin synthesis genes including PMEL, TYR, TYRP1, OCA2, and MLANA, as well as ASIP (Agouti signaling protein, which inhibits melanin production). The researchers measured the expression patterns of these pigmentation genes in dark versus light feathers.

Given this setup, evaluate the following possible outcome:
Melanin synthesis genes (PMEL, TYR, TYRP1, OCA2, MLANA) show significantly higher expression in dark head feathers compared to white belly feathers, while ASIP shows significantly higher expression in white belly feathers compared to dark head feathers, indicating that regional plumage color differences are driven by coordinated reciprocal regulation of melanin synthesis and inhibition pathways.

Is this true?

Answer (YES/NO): YES